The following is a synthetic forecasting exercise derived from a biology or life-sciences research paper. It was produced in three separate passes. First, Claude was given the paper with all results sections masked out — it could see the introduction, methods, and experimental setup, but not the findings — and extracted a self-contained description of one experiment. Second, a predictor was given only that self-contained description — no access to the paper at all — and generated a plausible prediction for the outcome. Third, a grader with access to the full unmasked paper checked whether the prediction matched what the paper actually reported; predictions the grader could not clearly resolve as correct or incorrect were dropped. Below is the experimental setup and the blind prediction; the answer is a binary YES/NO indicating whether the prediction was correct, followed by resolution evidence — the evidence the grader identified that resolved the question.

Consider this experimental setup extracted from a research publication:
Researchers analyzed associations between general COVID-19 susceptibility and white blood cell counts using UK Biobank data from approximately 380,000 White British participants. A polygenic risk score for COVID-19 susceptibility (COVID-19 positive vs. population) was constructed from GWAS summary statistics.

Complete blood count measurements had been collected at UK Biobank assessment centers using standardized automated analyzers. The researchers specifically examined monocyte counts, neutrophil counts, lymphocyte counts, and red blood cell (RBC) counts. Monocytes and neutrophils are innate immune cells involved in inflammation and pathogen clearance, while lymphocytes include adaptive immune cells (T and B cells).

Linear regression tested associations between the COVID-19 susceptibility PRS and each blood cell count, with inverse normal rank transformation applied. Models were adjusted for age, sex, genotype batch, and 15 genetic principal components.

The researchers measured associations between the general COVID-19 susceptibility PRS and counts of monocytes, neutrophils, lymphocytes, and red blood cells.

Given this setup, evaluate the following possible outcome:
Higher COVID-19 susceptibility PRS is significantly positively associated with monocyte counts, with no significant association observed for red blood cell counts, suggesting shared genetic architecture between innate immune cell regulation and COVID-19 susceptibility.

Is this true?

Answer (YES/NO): NO